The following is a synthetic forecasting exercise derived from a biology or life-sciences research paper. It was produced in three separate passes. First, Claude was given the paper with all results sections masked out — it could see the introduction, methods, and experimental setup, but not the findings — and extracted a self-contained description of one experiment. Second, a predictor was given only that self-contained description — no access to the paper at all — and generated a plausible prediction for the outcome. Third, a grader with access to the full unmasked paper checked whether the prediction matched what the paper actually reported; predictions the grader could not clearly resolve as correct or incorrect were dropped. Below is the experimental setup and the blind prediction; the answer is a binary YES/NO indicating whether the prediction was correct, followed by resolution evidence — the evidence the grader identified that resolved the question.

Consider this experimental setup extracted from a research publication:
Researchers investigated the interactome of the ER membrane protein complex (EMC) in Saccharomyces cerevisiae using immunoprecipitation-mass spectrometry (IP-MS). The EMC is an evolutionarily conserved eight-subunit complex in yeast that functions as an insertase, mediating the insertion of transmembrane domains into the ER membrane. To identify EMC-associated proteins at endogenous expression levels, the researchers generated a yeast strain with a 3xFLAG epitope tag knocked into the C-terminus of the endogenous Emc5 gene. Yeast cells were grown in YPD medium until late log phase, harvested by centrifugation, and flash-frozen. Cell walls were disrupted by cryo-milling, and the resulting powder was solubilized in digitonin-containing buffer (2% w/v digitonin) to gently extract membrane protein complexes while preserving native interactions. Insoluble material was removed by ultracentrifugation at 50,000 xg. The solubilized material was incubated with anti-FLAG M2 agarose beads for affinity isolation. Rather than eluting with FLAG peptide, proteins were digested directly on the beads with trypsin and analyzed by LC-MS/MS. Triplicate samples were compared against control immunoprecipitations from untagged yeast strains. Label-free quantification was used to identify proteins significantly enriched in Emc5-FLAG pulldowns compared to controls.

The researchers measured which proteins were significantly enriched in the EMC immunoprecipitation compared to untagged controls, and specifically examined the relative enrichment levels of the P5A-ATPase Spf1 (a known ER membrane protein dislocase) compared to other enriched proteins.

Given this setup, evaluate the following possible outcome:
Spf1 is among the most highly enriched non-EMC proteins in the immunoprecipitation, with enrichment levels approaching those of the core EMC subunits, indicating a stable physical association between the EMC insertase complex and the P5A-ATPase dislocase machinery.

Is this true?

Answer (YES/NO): YES